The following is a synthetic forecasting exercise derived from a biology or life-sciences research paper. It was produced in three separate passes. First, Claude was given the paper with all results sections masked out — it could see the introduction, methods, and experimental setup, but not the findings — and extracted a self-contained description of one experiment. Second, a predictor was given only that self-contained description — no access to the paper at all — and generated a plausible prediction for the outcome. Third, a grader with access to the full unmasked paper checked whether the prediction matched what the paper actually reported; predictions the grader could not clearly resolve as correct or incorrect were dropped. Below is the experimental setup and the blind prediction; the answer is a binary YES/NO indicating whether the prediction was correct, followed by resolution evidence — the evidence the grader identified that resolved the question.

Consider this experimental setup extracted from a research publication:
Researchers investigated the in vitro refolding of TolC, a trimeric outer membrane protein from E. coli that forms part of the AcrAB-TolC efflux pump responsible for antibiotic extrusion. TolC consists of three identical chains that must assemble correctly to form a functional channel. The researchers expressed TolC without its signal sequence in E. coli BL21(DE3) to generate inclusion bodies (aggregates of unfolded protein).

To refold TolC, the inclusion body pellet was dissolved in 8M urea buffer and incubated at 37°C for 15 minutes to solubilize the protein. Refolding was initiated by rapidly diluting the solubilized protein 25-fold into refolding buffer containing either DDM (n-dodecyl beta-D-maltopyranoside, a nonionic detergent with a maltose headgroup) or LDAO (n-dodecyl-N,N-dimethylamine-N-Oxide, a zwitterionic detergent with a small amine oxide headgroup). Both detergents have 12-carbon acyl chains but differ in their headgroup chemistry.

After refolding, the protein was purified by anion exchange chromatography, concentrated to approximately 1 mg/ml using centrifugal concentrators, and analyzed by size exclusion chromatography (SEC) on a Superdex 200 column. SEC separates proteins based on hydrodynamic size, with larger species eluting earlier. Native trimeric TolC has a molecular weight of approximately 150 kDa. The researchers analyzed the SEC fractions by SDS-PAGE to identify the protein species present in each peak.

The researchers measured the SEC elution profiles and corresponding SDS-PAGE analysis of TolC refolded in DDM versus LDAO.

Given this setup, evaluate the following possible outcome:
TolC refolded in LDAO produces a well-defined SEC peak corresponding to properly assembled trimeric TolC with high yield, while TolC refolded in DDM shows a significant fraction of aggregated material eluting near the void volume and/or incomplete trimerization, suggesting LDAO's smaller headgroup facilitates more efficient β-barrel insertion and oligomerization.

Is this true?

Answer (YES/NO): NO